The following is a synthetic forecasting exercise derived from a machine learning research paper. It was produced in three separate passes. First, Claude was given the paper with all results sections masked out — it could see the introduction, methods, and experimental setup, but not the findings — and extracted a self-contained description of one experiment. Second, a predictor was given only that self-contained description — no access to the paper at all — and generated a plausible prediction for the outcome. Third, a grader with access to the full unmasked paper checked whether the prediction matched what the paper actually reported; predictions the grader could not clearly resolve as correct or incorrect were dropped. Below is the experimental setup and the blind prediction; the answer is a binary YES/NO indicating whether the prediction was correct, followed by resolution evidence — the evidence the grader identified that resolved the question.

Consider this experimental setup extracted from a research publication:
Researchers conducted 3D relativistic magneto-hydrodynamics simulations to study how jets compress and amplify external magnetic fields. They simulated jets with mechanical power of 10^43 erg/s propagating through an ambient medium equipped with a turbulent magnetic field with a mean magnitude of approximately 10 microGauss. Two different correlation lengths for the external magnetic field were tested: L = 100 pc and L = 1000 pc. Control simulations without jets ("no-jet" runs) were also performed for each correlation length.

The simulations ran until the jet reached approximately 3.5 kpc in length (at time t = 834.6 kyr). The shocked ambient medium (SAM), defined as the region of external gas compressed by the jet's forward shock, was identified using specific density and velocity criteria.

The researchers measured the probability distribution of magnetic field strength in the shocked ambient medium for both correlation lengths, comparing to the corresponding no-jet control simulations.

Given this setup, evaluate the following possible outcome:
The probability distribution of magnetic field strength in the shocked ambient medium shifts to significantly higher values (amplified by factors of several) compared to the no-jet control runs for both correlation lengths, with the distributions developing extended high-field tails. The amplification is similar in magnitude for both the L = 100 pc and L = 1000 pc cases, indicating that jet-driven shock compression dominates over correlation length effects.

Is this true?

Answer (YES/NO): NO